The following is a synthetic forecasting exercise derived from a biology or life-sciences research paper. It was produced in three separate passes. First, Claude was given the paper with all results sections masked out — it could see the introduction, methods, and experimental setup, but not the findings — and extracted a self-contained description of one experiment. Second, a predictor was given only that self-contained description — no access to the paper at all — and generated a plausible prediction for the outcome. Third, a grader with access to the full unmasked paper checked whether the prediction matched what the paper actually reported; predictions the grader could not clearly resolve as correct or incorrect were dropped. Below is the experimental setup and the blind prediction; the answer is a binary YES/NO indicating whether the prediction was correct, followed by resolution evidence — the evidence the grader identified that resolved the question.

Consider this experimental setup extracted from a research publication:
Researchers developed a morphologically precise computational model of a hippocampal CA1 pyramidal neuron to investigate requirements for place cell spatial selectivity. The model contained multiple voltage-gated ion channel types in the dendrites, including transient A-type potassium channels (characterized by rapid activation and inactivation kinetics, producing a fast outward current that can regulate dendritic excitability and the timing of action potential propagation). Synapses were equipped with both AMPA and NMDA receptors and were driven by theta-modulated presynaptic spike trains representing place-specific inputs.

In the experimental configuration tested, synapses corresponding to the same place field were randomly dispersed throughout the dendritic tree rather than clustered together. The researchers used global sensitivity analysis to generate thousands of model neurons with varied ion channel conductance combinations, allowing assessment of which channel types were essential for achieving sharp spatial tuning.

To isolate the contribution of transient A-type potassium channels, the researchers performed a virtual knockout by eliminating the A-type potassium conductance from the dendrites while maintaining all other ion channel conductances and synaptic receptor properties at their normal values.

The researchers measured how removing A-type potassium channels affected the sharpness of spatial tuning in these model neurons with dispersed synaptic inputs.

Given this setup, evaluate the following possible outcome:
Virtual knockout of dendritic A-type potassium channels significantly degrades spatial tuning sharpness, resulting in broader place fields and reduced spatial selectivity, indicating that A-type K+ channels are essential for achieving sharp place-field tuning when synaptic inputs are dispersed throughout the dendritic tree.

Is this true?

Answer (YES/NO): YES